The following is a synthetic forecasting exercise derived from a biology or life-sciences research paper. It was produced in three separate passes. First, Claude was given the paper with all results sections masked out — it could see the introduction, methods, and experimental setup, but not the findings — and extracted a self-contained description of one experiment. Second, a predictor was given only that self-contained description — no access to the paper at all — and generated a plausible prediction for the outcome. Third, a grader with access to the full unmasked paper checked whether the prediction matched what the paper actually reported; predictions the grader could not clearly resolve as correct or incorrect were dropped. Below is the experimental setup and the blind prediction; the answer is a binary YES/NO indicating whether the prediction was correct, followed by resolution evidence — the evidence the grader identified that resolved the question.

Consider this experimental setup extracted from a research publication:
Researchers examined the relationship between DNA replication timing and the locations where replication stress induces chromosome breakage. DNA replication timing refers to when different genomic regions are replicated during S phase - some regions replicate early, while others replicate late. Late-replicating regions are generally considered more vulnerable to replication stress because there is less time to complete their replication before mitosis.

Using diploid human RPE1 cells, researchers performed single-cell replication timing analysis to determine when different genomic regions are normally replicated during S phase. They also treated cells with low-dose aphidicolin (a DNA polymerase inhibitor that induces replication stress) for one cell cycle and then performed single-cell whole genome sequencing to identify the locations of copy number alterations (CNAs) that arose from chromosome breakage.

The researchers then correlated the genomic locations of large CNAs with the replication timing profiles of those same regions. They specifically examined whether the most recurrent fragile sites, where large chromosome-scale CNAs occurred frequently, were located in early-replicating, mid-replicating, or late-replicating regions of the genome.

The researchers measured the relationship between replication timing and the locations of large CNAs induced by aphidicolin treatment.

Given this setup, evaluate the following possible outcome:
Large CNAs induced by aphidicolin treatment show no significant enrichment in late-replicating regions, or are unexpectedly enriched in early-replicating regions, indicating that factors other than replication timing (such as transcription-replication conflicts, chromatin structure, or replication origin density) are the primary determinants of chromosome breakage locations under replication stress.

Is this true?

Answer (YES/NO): NO